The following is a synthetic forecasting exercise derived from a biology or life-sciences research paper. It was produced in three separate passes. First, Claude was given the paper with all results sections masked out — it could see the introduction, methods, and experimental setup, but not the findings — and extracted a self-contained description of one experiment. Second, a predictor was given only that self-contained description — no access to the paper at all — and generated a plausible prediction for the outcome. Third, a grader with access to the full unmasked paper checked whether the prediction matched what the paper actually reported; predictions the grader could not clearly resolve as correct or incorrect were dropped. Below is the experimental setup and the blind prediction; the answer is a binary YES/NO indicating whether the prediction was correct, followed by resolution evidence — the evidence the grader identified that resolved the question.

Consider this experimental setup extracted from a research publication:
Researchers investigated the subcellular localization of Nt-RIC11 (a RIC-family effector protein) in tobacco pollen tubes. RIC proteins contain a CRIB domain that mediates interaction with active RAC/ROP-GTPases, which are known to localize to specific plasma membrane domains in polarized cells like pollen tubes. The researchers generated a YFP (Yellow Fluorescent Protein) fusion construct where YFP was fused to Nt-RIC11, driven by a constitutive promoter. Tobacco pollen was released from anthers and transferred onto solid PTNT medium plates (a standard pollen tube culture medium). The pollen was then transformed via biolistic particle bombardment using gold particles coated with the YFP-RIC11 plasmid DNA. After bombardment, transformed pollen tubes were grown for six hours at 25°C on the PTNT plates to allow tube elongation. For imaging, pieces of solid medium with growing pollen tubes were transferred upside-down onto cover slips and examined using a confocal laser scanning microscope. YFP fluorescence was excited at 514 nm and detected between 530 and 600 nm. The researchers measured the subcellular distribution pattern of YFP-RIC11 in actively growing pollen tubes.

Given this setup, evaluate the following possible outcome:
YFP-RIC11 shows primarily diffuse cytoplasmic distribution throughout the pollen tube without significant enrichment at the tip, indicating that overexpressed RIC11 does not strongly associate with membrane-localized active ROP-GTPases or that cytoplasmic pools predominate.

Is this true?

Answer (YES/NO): YES